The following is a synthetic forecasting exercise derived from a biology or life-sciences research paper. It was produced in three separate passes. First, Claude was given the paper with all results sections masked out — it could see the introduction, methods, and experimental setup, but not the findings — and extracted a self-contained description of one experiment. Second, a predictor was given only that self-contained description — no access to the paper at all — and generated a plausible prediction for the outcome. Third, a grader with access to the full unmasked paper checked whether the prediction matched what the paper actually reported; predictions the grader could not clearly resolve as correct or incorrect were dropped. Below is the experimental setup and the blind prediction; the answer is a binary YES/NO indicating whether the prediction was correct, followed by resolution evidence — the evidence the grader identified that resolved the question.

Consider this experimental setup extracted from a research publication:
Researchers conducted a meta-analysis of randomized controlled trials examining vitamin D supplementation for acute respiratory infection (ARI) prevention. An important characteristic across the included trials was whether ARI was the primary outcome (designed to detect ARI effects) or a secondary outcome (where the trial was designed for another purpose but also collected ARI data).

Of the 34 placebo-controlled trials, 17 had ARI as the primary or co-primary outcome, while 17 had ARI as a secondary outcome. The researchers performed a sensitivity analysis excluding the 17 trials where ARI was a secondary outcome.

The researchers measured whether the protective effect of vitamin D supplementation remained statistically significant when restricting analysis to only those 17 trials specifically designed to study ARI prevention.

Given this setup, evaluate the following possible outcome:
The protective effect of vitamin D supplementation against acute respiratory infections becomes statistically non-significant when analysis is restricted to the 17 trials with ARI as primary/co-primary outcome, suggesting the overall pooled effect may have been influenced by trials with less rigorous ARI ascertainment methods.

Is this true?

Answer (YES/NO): YES